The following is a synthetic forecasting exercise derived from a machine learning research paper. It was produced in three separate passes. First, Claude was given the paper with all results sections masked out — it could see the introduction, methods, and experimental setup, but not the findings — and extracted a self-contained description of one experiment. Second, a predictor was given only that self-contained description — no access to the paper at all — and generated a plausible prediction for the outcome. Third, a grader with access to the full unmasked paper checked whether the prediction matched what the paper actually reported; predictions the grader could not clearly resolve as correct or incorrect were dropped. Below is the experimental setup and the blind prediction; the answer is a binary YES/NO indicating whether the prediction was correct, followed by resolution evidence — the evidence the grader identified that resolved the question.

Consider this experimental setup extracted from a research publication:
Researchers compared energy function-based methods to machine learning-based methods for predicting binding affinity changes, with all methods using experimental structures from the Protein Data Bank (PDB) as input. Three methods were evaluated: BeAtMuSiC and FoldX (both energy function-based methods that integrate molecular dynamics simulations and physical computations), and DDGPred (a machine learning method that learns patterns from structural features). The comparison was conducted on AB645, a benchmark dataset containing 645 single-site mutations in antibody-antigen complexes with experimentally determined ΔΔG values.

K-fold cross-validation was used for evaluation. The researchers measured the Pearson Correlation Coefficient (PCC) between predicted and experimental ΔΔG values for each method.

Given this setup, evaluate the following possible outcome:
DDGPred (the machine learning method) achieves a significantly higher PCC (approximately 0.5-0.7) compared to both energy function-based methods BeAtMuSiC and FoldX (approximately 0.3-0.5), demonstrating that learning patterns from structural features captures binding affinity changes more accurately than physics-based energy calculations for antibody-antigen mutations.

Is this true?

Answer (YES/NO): NO